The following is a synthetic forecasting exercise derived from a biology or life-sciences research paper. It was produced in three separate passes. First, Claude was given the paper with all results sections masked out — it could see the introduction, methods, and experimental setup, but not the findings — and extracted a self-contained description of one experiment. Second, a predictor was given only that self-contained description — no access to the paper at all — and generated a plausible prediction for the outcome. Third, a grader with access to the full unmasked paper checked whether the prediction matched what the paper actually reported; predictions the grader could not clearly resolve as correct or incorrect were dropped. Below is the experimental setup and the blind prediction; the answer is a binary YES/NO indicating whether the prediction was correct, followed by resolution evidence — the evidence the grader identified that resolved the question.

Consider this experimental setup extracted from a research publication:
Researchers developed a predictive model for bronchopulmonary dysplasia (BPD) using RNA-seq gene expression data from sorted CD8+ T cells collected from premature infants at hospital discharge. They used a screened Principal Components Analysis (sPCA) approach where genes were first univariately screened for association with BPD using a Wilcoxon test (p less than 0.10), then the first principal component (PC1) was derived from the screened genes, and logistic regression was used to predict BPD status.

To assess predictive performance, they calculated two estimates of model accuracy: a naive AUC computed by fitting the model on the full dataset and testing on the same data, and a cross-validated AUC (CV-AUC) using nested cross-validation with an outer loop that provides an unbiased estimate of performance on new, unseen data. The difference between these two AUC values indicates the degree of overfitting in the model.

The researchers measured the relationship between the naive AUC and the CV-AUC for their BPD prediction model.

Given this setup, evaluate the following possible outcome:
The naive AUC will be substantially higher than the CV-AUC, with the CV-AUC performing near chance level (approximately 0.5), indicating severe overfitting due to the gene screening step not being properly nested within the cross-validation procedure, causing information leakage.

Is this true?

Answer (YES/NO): NO